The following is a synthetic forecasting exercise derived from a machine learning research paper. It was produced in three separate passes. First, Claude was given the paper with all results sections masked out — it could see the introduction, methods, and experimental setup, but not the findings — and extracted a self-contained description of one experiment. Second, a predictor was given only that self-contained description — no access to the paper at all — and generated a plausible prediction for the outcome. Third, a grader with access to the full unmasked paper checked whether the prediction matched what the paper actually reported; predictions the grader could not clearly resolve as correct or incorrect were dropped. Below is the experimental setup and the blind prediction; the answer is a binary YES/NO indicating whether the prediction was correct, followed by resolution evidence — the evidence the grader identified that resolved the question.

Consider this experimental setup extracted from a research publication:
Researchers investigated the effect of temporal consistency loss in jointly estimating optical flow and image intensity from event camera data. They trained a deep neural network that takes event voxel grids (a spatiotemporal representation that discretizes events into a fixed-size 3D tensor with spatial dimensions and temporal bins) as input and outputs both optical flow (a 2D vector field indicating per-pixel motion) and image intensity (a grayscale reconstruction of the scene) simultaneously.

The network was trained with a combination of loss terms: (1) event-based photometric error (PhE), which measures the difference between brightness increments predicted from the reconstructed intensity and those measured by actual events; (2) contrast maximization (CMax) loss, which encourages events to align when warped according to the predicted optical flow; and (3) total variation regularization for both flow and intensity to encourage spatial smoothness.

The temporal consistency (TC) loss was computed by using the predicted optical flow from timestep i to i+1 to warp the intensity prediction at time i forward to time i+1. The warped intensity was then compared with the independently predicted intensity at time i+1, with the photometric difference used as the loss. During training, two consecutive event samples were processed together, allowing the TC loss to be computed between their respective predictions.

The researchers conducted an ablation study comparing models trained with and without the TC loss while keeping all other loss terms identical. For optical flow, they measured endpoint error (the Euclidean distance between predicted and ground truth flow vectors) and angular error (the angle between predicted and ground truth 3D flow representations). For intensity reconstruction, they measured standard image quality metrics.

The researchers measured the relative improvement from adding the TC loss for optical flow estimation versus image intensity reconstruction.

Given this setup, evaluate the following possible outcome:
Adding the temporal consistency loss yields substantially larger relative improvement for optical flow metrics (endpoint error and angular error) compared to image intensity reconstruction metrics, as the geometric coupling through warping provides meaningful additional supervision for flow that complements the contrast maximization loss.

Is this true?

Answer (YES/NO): NO